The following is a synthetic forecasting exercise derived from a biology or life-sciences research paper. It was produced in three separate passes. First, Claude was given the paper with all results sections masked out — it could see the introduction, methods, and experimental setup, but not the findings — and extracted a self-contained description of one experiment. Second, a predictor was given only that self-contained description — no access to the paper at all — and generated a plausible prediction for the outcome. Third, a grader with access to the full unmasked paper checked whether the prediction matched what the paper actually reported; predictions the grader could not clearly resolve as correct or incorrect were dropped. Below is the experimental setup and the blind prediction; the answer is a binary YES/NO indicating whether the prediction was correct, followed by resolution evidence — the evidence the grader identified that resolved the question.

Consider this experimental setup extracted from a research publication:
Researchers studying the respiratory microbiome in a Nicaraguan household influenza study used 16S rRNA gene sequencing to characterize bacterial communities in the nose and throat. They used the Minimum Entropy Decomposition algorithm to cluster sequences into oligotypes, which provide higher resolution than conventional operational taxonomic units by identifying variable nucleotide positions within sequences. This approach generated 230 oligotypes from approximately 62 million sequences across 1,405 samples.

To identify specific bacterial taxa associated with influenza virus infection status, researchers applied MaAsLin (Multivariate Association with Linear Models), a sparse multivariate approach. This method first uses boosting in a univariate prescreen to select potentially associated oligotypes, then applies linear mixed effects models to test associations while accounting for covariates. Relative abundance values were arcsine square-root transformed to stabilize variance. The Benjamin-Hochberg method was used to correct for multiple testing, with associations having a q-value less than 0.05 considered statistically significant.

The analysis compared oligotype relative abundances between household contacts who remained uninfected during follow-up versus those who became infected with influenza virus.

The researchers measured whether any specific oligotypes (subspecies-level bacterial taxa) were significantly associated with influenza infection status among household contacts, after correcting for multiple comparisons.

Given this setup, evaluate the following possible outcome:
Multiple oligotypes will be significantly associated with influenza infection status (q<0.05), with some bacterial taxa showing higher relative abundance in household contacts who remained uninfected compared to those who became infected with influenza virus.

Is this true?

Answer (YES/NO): YES